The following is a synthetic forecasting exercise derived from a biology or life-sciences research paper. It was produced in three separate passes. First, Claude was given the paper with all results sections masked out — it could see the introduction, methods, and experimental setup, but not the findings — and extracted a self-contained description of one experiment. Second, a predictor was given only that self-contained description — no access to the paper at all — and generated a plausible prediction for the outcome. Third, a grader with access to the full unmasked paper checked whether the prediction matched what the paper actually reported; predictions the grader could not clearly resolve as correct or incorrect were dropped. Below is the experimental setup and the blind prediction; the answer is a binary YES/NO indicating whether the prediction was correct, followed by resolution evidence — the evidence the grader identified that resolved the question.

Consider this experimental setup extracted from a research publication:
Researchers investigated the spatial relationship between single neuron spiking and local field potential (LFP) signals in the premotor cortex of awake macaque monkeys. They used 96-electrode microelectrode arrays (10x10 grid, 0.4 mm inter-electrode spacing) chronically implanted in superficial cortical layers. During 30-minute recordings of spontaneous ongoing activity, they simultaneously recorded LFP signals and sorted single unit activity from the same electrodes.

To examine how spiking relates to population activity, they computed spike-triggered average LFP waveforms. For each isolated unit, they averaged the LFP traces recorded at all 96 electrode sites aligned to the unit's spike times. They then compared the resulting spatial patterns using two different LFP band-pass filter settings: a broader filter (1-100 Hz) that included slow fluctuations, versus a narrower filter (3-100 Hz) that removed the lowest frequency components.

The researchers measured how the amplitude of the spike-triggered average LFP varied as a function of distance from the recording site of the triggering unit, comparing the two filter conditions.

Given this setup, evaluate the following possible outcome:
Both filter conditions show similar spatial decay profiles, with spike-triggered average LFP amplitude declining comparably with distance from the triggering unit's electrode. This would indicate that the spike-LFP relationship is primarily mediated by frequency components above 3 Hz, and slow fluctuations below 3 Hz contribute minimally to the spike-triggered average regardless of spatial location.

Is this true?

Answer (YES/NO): NO